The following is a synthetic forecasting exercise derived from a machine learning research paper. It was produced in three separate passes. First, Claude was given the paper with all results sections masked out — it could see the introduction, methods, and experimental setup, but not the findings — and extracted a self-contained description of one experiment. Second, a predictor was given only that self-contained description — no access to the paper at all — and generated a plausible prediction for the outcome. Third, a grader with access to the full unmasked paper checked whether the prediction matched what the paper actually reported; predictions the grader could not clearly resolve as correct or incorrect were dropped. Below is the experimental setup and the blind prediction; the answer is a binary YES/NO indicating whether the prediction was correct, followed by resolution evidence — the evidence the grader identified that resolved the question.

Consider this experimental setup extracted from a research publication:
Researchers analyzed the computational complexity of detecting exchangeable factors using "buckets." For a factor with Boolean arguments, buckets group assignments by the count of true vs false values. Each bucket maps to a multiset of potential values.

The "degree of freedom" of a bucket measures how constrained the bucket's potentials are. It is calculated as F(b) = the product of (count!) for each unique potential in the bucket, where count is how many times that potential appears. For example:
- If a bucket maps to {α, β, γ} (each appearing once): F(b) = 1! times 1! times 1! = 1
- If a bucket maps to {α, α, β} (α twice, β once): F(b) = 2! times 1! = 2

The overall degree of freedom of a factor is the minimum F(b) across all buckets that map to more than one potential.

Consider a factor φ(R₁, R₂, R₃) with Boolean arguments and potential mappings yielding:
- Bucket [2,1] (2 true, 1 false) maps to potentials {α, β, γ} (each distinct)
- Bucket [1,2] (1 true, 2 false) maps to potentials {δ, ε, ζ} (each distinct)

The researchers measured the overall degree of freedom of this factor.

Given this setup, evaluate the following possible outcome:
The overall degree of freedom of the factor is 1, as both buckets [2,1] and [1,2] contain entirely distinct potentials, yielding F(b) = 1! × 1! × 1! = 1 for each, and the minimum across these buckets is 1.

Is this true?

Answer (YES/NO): YES